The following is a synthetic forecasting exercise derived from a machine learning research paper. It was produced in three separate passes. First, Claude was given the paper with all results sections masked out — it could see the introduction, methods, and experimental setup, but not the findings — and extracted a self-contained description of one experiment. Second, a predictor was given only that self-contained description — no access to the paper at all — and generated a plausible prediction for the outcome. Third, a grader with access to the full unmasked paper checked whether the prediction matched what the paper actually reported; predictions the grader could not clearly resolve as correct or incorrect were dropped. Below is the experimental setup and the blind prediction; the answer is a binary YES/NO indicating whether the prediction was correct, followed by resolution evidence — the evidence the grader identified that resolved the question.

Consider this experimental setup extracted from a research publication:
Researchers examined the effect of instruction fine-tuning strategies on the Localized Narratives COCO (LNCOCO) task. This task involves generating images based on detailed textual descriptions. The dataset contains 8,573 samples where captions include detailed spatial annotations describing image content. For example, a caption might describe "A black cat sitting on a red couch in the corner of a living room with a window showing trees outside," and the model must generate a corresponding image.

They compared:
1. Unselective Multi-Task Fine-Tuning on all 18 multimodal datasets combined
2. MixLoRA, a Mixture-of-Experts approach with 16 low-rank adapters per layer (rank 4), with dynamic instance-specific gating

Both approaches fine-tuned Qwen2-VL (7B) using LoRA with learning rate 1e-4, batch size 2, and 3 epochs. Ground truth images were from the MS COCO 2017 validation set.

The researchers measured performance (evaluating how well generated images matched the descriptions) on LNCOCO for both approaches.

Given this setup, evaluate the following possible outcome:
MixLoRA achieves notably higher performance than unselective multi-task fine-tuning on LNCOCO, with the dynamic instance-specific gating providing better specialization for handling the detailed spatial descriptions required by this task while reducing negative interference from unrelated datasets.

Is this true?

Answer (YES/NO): NO